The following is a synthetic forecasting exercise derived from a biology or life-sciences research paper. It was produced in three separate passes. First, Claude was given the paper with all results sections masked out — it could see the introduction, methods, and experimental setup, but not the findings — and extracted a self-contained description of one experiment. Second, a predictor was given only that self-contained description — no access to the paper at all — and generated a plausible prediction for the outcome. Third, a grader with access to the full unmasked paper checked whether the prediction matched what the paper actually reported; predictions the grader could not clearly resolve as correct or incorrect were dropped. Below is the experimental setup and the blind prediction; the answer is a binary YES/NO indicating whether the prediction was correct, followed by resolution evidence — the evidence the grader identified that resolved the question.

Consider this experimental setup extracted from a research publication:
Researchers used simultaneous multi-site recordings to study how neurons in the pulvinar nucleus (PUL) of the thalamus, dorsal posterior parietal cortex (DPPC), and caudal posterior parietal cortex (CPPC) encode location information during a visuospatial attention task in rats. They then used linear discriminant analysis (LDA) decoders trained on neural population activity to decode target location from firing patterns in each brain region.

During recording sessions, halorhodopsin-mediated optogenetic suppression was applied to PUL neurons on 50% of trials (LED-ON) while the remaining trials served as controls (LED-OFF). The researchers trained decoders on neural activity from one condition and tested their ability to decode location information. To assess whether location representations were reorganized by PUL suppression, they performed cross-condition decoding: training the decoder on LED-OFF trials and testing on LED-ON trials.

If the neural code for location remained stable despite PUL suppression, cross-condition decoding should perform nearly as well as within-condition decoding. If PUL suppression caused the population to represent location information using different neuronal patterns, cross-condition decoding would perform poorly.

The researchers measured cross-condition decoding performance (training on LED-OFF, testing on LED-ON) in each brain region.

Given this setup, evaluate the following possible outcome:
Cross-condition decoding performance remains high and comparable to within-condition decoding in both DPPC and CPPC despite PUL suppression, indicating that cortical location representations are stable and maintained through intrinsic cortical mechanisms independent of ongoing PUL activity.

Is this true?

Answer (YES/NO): NO